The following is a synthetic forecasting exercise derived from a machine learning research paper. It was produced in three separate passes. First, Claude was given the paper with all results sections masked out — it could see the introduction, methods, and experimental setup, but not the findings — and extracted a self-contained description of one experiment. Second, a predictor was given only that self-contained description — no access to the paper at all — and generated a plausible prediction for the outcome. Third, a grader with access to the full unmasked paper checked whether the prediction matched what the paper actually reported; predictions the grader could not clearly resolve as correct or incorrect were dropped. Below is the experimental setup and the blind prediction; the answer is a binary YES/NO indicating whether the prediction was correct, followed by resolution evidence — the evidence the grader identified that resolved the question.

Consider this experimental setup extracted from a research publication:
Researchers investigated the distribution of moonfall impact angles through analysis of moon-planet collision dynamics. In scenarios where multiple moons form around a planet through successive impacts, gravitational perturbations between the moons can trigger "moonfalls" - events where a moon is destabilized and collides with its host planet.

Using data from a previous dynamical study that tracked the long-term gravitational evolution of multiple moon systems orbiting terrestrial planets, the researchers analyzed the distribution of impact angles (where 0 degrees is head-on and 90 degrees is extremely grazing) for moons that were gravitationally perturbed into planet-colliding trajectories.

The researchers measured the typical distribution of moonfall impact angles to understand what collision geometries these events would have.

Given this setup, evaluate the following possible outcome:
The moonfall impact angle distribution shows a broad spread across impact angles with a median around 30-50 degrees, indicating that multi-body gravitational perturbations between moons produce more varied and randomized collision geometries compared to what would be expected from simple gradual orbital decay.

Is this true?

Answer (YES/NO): NO